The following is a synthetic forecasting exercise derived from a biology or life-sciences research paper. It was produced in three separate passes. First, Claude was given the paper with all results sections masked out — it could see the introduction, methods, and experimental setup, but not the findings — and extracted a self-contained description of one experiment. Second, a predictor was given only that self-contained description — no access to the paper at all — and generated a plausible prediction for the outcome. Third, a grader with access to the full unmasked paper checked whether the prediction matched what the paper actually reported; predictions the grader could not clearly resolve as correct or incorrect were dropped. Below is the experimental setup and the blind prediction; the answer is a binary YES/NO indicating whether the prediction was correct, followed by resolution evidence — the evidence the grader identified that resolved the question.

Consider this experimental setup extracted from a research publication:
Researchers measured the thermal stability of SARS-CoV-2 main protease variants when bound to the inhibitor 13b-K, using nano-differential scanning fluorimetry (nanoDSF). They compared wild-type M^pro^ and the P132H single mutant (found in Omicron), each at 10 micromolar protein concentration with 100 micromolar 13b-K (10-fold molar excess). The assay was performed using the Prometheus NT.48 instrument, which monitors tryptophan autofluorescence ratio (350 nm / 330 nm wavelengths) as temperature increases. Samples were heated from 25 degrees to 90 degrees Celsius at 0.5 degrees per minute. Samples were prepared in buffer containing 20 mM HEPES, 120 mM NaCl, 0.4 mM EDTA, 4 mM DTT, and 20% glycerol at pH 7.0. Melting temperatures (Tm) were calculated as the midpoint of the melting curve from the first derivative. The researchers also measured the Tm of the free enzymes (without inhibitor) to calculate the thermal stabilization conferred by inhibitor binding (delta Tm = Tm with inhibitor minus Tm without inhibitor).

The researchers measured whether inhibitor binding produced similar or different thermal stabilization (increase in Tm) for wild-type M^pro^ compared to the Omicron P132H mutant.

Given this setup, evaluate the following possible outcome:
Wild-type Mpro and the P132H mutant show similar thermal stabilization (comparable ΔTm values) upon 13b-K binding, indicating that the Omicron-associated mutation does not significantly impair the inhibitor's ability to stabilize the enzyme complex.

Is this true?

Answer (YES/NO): YES